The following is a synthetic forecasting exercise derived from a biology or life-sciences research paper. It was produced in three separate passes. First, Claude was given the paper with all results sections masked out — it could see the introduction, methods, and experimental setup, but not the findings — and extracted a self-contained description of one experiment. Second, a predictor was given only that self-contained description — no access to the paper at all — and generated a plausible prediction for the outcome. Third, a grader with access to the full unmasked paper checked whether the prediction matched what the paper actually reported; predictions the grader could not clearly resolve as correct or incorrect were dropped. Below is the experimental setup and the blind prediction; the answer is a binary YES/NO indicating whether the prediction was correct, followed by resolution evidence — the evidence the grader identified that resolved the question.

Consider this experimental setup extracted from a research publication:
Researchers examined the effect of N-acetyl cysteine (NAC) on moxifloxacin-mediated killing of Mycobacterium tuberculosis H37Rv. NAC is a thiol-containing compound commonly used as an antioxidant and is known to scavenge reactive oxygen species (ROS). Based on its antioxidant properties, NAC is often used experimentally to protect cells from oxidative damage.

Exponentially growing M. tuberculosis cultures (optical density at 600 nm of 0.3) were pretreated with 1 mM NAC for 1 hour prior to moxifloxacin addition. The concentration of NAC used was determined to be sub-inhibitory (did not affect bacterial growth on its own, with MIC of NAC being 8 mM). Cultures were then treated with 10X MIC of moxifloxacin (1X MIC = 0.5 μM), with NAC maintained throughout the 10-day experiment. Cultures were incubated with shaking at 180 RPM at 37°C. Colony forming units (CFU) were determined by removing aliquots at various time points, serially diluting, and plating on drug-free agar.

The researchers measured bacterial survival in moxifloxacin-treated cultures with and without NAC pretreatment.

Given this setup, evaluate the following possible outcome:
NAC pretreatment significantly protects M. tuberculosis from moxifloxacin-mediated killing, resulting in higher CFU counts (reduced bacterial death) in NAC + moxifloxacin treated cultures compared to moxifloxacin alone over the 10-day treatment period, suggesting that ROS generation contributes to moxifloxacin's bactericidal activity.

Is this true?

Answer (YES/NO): NO